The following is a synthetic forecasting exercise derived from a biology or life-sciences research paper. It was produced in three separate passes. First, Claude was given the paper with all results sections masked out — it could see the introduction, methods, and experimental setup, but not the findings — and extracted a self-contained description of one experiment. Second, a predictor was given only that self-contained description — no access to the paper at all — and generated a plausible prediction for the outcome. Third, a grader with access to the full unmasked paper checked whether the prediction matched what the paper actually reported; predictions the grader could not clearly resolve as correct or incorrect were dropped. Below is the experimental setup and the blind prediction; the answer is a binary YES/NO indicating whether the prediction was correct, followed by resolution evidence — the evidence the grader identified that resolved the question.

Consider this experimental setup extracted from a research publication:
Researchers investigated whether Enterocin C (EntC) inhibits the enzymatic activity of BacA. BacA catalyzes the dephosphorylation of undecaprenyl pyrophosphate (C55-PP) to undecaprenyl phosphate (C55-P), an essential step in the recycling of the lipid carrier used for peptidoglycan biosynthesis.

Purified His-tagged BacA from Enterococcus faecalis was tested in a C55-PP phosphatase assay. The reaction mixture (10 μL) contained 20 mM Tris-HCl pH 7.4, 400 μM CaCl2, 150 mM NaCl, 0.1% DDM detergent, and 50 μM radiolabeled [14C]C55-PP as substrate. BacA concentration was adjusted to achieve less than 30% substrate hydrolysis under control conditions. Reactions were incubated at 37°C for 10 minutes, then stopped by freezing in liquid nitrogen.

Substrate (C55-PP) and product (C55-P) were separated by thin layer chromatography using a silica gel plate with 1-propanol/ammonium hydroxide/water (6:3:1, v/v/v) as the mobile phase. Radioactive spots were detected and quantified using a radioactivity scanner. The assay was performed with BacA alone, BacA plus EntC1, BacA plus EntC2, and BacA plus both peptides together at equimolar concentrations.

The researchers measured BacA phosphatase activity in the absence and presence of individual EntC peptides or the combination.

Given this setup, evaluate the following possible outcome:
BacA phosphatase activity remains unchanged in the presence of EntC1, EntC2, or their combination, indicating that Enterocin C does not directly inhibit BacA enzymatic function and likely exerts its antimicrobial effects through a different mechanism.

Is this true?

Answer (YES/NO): NO